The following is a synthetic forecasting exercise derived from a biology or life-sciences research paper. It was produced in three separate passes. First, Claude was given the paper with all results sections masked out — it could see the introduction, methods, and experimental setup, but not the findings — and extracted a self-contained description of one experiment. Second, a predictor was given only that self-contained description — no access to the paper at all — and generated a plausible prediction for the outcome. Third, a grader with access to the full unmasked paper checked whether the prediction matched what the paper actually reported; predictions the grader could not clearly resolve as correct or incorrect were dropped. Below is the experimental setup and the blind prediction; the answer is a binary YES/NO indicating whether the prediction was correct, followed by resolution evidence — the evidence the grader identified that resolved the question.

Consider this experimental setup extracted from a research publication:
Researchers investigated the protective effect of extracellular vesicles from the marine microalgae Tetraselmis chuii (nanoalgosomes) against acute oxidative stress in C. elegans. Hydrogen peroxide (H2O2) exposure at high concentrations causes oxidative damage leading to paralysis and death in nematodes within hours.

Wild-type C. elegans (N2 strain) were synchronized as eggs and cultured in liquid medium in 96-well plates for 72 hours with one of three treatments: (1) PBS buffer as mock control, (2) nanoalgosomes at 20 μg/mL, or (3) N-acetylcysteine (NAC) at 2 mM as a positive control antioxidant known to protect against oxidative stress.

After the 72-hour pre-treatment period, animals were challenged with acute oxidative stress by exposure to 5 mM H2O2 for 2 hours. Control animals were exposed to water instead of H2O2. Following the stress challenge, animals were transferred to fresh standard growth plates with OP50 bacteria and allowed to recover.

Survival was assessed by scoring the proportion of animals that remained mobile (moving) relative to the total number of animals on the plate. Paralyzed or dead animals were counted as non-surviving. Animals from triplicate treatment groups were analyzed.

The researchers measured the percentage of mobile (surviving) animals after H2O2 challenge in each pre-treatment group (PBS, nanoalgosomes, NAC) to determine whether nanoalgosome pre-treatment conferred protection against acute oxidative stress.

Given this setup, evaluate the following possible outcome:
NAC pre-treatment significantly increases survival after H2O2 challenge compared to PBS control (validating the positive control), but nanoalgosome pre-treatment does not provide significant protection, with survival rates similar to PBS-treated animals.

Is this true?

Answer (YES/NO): NO